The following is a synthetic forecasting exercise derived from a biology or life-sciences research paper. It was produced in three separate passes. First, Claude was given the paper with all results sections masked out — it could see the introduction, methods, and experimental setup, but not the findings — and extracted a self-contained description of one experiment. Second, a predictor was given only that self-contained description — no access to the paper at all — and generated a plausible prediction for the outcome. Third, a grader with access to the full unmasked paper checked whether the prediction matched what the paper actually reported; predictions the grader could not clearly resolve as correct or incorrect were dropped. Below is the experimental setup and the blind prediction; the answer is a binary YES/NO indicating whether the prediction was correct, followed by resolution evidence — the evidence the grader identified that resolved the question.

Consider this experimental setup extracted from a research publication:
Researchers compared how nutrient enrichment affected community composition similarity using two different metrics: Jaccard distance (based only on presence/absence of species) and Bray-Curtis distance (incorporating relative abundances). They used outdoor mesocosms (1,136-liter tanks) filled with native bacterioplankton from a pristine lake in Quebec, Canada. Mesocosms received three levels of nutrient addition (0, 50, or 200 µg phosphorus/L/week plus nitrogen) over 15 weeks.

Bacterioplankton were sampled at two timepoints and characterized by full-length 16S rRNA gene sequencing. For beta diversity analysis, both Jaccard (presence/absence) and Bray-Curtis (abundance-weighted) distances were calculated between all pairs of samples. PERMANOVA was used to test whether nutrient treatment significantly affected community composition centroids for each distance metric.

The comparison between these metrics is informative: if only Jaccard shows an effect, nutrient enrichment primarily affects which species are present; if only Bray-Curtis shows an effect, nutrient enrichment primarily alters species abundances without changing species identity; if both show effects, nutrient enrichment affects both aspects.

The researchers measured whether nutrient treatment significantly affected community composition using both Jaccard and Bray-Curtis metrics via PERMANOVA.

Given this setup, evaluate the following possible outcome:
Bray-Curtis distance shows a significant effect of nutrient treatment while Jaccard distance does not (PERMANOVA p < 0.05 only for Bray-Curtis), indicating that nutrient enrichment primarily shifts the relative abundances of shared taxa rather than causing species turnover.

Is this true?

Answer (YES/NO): NO